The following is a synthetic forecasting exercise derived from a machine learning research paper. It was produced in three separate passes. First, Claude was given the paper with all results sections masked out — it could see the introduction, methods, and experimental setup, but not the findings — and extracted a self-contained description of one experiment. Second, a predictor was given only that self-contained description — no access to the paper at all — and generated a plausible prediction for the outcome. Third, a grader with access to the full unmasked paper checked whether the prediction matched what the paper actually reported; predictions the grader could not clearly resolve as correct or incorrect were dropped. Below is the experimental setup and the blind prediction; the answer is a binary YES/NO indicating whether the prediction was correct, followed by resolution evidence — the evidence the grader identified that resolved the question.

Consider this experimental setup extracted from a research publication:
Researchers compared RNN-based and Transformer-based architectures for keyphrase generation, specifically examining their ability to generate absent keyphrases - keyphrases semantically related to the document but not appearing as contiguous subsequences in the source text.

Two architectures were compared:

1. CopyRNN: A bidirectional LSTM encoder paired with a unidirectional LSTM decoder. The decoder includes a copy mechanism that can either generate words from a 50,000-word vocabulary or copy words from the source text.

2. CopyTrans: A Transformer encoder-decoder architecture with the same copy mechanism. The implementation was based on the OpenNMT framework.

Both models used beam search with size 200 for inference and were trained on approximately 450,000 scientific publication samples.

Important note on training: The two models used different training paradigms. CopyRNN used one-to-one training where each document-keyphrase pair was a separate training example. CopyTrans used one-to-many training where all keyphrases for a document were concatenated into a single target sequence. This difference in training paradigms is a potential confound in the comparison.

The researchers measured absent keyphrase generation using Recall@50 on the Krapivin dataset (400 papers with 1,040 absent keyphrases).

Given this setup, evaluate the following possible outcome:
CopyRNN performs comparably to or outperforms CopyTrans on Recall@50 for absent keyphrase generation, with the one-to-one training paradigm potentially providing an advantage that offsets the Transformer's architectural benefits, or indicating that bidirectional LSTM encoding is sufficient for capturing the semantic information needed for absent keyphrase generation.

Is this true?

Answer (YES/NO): YES